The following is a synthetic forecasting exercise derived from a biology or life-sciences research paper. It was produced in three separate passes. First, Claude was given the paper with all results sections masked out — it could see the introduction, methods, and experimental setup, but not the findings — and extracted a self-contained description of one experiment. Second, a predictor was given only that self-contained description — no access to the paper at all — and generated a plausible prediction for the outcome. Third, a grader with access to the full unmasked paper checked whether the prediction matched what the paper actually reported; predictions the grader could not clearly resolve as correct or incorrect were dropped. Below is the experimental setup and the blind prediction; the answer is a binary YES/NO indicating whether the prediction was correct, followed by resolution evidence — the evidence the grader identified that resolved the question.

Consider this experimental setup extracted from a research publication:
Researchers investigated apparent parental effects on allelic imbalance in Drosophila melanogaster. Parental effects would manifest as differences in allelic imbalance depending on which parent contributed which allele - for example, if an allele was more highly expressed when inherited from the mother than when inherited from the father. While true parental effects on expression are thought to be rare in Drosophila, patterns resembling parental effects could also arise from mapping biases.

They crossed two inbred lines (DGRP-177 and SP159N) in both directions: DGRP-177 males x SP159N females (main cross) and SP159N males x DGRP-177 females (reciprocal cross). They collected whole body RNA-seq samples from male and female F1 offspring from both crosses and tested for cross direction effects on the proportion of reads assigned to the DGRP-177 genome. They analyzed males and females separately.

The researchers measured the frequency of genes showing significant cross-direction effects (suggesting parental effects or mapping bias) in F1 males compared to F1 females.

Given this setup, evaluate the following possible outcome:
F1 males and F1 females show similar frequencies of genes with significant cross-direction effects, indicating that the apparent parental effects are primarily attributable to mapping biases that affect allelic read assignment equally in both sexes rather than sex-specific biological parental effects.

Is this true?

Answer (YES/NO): NO